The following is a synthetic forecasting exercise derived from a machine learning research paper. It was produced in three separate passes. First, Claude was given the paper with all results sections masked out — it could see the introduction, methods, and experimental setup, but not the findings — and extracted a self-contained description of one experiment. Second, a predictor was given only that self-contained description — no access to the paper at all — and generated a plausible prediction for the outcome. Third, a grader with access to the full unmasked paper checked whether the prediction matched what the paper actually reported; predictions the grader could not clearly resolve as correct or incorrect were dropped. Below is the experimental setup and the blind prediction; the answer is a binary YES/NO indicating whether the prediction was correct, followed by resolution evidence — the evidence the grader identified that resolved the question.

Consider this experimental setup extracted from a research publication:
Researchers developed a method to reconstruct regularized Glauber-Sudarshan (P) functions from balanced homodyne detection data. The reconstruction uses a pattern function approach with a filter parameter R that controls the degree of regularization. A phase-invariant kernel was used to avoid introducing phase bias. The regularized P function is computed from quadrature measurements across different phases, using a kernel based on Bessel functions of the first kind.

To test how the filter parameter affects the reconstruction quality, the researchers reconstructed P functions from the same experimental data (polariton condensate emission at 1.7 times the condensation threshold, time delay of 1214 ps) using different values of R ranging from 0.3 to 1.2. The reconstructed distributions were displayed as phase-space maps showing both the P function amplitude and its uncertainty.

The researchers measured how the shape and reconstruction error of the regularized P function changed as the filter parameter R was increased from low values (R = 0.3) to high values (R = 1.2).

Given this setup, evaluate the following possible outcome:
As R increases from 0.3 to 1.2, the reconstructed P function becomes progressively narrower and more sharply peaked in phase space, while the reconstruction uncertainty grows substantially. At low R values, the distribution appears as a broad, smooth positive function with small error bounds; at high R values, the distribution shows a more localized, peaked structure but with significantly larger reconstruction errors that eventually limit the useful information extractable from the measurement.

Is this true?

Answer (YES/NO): NO